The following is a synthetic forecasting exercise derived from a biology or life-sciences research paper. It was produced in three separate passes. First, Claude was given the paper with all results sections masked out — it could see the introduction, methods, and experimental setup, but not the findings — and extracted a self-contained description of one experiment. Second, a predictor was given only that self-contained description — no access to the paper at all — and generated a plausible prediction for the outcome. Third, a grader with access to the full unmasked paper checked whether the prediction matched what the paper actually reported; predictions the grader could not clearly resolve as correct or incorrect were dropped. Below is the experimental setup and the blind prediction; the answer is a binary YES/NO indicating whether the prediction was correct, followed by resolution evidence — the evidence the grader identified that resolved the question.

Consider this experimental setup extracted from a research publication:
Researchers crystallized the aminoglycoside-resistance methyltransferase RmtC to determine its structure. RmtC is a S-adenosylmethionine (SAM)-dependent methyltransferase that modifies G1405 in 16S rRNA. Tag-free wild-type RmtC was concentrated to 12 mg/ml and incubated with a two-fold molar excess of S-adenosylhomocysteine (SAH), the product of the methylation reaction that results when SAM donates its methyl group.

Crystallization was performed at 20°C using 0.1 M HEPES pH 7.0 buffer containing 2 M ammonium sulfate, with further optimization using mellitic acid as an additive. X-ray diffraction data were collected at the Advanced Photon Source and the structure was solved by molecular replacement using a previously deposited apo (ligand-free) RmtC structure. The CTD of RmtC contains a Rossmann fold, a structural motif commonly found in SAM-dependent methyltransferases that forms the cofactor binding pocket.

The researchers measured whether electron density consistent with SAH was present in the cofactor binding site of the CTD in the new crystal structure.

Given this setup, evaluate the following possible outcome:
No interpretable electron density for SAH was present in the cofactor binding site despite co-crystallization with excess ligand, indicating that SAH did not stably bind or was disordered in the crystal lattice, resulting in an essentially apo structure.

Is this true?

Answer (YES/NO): NO